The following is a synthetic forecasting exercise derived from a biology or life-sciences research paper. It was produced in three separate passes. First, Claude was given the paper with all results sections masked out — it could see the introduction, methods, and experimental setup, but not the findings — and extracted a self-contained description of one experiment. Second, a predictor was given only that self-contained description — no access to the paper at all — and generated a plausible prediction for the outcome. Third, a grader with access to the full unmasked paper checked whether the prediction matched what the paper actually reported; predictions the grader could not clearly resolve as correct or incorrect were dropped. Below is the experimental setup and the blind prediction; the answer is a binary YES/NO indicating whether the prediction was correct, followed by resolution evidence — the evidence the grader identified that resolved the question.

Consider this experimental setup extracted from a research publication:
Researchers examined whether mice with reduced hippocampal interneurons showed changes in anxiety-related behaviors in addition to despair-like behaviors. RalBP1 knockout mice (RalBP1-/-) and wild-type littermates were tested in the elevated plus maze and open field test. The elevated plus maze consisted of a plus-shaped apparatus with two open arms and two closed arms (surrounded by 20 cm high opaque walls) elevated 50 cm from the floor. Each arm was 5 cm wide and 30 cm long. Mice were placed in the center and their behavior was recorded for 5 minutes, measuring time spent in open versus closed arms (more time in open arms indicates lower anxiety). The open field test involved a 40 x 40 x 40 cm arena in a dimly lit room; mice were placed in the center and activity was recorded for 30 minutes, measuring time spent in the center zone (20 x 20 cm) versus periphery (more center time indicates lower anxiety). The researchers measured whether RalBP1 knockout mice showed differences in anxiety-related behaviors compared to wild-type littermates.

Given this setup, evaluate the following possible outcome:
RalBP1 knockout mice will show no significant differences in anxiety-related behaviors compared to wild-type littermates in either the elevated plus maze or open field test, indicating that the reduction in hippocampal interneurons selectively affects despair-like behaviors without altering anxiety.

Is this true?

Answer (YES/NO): YES